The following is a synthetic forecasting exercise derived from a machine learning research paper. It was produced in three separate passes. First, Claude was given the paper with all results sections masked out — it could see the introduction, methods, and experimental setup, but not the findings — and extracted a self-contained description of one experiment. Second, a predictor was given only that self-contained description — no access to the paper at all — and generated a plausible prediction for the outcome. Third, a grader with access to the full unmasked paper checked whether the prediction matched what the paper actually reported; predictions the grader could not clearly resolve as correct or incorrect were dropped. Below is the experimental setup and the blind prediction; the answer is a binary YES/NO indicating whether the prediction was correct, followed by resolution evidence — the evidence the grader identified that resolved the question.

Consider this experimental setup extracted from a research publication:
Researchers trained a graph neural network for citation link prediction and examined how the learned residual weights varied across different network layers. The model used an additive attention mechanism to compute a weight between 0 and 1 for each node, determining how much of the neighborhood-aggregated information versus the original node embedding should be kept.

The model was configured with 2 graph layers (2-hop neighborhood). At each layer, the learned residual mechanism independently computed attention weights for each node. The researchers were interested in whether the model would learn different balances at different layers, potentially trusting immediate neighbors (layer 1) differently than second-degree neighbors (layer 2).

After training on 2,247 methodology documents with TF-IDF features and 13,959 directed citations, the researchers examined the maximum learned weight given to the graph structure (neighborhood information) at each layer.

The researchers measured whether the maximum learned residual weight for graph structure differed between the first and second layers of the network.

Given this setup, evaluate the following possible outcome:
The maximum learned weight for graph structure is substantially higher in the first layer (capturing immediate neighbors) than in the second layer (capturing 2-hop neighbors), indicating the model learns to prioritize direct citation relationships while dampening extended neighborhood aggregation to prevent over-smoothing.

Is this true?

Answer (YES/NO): NO